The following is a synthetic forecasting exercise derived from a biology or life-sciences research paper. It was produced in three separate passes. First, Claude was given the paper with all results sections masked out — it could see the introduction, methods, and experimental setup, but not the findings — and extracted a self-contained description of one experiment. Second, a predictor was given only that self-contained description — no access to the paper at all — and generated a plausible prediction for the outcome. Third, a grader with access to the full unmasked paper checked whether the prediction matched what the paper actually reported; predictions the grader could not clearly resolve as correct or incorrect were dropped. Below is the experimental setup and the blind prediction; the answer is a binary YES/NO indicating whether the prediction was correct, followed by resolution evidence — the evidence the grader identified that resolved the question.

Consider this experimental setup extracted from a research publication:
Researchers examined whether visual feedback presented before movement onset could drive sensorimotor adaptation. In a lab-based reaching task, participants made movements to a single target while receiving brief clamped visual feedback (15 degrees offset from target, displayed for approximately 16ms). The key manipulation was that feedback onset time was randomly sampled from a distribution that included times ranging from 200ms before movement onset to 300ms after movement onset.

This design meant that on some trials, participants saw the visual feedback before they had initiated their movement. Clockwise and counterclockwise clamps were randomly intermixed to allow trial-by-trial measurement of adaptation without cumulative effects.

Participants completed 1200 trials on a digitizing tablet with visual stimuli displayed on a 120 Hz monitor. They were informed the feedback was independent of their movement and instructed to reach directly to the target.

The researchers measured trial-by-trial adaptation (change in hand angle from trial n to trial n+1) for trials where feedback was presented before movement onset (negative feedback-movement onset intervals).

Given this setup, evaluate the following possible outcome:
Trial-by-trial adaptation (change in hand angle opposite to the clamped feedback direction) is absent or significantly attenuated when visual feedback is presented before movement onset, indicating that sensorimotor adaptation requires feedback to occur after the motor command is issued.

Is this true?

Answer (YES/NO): YES